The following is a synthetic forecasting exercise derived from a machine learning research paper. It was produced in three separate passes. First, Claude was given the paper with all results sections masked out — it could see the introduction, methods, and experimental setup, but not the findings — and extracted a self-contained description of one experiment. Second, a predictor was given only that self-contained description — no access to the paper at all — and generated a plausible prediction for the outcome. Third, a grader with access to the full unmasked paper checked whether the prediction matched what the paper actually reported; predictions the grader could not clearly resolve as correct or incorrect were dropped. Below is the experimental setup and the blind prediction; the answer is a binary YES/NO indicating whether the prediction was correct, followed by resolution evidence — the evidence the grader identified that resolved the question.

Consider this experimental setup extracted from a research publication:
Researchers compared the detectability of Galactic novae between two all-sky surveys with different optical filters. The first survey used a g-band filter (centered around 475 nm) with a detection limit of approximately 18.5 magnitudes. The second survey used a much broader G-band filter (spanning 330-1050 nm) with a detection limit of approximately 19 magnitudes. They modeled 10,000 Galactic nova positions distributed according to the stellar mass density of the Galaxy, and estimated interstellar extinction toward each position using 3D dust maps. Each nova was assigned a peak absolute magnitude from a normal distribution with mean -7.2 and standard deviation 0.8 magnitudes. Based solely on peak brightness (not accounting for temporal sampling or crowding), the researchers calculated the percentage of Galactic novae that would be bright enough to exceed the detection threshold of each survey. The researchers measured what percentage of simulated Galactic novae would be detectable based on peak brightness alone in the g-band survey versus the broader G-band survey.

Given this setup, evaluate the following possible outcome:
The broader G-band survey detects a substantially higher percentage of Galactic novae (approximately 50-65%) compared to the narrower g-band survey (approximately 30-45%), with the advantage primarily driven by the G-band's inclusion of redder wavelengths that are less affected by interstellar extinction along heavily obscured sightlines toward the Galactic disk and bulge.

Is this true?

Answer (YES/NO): NO